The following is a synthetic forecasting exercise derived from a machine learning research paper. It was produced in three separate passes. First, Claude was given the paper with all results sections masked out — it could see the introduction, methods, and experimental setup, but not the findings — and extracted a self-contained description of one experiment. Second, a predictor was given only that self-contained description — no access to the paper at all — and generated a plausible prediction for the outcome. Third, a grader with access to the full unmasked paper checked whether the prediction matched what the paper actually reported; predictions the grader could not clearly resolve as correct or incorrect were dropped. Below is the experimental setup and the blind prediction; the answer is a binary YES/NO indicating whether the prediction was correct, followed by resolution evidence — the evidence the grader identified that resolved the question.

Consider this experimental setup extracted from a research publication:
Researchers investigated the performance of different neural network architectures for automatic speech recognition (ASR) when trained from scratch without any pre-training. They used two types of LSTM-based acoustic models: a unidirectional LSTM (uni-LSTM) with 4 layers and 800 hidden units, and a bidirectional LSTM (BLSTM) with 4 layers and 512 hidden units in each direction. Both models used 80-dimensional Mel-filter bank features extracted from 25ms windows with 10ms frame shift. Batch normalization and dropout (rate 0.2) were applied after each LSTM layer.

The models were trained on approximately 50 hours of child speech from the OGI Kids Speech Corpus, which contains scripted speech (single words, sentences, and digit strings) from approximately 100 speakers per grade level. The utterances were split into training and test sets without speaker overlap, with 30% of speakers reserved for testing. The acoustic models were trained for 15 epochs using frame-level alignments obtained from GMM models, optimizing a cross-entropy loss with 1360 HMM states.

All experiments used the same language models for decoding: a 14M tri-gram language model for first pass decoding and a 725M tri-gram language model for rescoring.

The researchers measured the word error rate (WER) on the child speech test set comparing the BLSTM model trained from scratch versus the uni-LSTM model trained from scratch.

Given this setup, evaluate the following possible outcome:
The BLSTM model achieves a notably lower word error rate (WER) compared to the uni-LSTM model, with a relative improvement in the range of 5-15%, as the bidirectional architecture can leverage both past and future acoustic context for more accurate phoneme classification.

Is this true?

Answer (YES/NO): NO